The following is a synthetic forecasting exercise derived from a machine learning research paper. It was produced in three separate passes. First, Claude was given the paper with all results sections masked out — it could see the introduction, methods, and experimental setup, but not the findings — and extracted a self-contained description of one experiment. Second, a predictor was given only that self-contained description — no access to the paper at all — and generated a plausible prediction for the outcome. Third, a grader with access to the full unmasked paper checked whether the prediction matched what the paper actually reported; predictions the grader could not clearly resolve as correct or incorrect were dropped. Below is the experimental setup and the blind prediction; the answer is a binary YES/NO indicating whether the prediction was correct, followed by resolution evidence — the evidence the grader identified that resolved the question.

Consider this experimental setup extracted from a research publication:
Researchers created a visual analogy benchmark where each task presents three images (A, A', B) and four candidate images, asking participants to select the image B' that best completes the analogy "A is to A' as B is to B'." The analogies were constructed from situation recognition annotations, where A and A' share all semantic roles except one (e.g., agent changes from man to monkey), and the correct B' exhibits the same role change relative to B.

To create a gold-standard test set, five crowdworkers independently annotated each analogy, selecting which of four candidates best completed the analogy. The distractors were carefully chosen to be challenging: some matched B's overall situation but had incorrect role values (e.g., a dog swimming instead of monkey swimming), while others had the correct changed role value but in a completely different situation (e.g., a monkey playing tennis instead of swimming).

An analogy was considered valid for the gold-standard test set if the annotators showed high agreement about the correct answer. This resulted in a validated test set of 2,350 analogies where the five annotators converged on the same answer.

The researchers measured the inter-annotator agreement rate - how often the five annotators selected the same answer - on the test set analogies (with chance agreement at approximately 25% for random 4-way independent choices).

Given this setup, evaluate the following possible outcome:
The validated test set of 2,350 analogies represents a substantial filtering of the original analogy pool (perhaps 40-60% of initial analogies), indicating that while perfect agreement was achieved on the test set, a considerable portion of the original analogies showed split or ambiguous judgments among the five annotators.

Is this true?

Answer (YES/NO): NO